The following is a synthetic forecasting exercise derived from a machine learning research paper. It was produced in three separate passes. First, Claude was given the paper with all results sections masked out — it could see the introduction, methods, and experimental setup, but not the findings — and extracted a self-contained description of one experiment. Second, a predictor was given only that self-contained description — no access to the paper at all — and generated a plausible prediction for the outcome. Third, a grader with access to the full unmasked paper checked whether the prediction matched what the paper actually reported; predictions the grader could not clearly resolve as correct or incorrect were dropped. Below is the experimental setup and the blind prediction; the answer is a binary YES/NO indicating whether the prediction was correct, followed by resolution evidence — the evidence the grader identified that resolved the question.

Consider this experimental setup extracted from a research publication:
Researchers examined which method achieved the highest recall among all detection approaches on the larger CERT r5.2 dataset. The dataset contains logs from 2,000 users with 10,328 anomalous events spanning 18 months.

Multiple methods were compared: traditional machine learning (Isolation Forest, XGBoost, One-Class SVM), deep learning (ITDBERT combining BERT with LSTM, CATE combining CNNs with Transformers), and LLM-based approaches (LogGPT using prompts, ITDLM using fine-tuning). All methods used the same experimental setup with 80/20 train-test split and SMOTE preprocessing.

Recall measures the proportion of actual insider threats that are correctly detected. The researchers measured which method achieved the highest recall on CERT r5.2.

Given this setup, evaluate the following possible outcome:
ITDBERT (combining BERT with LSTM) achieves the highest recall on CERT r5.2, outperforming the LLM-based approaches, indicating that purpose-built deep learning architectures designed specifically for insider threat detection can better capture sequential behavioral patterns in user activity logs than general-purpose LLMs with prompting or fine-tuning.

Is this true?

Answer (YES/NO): NO